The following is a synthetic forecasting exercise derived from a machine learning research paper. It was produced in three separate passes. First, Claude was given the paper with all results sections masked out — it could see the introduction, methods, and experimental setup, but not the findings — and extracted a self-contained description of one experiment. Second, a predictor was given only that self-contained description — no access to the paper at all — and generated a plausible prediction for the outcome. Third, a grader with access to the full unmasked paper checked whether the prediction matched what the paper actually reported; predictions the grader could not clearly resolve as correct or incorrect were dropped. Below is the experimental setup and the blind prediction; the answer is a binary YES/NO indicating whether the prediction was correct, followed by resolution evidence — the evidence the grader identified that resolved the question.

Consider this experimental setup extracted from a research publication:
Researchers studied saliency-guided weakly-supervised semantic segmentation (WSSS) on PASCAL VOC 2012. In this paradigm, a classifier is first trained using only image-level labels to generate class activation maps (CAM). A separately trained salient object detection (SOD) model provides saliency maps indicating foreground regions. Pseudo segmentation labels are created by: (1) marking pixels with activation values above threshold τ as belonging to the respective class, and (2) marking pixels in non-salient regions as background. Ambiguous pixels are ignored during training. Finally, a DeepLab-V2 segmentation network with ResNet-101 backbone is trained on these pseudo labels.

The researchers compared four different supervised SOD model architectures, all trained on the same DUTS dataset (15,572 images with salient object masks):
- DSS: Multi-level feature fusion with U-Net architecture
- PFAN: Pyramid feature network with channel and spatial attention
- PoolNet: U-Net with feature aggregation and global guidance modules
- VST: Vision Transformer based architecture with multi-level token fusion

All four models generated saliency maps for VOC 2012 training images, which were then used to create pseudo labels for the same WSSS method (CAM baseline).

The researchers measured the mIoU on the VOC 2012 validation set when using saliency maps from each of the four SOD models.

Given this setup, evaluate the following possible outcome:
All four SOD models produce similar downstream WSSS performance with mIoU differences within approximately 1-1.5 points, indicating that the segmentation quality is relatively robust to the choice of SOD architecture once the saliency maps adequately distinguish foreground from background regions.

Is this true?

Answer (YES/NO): NO